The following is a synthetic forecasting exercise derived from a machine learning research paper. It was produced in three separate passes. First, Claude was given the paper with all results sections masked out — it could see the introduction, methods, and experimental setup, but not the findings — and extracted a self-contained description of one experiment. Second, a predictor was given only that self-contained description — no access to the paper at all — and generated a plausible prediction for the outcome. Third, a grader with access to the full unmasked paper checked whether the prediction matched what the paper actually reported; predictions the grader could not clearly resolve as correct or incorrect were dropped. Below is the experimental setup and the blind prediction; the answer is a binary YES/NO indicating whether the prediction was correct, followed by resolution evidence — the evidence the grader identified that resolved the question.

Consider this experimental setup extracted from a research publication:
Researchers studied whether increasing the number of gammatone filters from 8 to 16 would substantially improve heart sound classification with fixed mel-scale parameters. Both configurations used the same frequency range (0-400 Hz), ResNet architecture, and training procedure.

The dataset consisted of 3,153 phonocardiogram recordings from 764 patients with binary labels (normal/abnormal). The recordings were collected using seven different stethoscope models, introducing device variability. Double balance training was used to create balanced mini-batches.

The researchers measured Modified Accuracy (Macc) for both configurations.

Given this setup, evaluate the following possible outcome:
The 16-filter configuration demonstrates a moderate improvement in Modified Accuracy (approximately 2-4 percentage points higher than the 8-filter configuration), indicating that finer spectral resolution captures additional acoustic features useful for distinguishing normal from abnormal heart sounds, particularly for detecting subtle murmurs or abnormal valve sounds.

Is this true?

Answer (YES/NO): NO